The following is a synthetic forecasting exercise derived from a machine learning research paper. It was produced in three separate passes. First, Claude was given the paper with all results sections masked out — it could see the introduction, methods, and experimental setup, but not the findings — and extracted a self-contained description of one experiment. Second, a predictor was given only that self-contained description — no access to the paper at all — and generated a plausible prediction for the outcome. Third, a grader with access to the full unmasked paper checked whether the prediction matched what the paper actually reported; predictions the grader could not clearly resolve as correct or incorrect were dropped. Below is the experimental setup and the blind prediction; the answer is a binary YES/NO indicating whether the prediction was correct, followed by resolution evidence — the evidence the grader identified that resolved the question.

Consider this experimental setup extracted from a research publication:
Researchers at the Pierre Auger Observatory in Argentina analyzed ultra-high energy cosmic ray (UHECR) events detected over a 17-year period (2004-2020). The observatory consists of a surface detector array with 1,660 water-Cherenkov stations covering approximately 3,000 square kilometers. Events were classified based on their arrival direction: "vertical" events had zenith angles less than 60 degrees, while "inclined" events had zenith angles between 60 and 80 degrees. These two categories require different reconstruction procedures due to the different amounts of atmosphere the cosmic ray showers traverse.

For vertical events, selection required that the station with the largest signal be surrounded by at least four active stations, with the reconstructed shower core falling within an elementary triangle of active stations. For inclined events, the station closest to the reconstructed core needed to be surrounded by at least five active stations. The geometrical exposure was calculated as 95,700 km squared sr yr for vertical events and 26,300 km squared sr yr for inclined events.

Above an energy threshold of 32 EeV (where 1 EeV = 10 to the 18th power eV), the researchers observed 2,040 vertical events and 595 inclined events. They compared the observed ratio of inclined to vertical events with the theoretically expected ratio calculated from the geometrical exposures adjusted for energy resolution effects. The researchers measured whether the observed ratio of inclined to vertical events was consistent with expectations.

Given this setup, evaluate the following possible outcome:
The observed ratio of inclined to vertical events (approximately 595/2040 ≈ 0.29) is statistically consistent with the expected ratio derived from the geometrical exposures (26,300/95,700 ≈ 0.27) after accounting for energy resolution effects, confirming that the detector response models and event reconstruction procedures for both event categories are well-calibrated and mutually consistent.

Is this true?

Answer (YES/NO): YES